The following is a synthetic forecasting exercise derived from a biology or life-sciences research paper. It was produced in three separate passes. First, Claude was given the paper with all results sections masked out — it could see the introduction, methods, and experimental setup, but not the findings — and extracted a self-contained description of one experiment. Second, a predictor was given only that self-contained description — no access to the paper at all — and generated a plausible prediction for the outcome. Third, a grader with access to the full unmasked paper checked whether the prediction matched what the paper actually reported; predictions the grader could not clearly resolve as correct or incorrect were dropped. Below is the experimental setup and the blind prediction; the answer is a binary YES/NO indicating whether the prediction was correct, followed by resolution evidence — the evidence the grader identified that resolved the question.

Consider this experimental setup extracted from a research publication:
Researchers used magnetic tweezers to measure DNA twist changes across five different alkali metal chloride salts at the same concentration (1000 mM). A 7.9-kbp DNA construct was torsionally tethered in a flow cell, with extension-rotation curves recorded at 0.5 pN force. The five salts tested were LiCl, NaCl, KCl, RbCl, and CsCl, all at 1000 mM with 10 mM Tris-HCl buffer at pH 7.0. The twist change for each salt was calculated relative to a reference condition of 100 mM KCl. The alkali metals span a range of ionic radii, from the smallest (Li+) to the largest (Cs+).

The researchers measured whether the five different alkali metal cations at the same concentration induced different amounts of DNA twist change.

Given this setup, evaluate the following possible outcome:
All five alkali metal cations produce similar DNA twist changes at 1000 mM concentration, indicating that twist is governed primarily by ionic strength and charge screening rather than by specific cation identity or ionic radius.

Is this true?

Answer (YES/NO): NO